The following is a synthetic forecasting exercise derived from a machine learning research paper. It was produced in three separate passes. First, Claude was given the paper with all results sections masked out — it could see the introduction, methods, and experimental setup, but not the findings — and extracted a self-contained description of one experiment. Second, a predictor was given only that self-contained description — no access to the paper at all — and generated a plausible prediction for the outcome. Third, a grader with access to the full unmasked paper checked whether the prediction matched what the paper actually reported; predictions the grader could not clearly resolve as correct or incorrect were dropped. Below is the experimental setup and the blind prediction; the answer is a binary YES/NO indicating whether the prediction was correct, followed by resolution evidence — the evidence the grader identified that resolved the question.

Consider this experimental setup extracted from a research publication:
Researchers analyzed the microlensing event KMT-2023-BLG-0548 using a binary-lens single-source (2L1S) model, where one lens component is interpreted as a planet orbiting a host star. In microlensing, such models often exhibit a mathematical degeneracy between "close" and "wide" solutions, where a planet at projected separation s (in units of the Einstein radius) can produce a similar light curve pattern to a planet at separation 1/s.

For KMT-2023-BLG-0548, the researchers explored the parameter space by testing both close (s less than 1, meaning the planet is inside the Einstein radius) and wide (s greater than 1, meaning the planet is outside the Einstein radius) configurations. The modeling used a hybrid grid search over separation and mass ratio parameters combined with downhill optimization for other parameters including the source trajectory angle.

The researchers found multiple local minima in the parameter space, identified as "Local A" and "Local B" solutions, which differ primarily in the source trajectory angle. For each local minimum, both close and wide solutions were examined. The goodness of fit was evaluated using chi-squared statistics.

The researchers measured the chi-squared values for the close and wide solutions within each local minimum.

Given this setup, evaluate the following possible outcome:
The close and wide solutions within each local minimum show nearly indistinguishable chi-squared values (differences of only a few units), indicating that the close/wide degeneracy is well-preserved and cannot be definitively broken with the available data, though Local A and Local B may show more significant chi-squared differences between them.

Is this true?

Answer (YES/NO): YES